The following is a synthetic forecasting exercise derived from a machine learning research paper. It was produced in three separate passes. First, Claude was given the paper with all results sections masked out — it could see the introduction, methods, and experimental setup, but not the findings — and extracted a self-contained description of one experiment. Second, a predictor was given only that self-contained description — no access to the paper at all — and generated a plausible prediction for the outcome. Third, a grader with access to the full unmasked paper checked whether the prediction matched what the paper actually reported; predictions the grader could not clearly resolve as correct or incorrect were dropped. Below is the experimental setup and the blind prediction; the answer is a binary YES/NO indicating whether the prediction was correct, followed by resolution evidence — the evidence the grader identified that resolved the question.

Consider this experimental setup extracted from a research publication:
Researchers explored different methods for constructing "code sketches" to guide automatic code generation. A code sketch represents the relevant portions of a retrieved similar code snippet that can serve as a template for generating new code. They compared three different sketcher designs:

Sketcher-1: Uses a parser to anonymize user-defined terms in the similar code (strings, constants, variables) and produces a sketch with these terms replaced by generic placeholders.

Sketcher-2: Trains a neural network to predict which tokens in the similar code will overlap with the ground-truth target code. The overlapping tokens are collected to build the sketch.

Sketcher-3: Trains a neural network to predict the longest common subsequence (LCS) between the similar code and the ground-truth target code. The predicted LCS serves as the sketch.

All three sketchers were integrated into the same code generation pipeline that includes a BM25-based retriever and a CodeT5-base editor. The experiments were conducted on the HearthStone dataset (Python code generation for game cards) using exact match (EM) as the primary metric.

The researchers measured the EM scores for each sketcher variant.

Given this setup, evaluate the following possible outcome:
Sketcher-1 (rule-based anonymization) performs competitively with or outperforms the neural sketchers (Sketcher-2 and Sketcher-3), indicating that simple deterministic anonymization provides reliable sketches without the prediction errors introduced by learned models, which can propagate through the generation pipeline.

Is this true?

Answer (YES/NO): NO